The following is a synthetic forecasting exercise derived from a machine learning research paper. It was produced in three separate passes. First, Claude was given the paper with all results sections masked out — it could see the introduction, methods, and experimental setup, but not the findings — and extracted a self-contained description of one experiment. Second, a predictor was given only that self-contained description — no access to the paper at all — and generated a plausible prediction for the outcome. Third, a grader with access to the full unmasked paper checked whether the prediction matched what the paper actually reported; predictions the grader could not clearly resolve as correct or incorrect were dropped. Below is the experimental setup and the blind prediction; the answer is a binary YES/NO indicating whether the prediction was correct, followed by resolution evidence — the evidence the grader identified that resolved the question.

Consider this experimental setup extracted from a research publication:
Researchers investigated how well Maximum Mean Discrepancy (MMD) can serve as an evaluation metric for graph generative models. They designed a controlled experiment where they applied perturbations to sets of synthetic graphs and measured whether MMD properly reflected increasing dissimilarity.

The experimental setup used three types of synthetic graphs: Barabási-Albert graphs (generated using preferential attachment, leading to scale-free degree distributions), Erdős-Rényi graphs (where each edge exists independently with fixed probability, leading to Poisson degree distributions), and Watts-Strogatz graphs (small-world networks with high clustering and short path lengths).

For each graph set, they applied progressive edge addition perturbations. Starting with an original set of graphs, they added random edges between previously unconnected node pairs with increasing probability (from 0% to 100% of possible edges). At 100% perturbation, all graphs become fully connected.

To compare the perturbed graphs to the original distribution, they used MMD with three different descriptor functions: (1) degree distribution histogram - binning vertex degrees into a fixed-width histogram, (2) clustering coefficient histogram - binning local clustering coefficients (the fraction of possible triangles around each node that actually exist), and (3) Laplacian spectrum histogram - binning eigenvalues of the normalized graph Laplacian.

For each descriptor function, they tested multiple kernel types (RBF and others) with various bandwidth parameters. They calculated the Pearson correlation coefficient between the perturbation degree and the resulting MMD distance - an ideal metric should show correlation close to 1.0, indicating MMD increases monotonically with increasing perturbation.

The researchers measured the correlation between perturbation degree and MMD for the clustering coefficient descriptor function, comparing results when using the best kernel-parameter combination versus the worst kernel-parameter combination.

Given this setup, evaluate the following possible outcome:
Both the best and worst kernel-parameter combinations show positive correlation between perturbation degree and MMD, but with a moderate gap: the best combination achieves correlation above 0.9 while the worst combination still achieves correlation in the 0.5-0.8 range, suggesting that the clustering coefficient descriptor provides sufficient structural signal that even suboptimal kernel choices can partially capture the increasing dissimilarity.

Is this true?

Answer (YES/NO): NO